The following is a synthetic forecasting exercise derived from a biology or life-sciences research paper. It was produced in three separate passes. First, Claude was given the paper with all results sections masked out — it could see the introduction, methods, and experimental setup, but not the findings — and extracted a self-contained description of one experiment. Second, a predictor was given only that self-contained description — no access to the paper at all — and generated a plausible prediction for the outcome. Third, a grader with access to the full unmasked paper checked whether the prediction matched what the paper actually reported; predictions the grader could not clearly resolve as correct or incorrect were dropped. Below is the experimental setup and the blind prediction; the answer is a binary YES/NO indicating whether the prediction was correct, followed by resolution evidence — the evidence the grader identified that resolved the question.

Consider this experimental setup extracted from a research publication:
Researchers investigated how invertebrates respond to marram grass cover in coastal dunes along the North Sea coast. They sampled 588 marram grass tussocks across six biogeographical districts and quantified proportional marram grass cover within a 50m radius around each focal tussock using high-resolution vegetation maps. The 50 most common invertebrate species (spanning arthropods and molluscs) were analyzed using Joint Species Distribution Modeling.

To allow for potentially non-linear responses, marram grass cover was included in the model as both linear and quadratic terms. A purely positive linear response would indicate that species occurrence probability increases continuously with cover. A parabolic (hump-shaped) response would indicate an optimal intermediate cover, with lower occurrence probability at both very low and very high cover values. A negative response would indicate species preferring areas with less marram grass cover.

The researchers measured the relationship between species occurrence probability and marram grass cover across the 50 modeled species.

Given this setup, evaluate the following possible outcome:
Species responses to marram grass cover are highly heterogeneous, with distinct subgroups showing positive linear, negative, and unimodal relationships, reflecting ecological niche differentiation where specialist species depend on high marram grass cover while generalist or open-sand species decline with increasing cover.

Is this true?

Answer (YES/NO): NO